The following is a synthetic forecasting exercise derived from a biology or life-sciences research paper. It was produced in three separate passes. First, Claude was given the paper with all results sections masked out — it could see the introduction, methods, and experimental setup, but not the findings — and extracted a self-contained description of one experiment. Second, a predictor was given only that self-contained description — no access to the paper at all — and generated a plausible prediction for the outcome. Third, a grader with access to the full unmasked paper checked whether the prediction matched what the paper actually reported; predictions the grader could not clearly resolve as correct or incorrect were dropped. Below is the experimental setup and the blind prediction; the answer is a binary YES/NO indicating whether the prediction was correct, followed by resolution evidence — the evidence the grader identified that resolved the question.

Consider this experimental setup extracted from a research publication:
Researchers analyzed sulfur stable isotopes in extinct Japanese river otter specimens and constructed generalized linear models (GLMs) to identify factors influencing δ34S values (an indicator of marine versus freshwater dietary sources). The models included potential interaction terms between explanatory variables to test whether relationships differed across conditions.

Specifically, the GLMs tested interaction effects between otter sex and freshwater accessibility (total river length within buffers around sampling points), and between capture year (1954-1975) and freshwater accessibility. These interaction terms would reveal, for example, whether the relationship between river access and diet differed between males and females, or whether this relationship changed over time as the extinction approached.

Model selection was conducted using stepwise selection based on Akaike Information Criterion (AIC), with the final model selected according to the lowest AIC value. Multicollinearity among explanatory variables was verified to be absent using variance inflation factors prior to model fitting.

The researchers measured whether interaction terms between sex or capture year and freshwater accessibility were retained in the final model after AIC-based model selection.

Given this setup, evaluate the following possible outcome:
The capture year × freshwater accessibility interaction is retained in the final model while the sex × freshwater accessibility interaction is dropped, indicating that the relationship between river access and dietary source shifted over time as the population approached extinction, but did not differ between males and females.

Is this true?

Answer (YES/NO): YES